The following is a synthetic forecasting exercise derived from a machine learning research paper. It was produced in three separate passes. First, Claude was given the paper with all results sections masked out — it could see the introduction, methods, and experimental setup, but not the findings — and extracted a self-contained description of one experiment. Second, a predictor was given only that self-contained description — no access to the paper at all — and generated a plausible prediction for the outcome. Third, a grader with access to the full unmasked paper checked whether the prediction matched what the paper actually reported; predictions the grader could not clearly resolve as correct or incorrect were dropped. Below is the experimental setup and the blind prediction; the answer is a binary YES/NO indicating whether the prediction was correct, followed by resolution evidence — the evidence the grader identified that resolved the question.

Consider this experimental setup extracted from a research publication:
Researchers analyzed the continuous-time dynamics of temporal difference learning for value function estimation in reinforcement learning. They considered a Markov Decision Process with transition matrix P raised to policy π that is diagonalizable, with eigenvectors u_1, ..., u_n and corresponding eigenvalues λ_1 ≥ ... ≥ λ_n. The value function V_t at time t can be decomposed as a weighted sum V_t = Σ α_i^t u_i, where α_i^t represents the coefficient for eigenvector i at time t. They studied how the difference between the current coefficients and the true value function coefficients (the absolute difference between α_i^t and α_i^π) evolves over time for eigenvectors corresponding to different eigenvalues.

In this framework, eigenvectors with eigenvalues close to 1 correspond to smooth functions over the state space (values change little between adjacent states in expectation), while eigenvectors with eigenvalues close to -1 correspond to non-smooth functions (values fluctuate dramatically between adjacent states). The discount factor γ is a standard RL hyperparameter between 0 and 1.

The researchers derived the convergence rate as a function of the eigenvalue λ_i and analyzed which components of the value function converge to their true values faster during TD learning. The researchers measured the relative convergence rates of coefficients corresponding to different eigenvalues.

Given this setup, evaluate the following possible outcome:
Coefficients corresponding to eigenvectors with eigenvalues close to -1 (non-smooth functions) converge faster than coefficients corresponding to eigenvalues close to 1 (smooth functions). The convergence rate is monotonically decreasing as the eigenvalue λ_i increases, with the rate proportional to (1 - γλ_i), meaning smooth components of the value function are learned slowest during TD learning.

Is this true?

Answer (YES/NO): YES